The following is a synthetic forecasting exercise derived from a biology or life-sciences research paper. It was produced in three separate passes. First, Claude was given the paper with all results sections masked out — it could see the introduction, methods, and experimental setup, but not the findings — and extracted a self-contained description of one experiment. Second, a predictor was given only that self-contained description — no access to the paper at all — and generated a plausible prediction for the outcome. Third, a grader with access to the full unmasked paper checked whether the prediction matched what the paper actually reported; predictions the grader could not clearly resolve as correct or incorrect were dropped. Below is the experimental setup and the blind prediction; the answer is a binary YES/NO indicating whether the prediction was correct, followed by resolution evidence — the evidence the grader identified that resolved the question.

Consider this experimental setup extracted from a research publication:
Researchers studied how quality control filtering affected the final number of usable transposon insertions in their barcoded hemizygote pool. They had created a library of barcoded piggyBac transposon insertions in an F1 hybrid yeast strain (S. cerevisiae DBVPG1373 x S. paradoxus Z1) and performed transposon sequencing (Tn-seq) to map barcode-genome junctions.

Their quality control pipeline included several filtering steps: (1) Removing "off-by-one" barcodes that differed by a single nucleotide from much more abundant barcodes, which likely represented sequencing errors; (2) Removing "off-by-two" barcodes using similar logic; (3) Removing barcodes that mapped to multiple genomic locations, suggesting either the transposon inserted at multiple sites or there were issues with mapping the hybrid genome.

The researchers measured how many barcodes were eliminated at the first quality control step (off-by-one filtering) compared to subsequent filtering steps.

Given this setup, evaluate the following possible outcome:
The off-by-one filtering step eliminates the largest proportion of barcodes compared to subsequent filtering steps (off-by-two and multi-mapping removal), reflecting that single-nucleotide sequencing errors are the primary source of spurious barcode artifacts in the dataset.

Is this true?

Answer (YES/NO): YES